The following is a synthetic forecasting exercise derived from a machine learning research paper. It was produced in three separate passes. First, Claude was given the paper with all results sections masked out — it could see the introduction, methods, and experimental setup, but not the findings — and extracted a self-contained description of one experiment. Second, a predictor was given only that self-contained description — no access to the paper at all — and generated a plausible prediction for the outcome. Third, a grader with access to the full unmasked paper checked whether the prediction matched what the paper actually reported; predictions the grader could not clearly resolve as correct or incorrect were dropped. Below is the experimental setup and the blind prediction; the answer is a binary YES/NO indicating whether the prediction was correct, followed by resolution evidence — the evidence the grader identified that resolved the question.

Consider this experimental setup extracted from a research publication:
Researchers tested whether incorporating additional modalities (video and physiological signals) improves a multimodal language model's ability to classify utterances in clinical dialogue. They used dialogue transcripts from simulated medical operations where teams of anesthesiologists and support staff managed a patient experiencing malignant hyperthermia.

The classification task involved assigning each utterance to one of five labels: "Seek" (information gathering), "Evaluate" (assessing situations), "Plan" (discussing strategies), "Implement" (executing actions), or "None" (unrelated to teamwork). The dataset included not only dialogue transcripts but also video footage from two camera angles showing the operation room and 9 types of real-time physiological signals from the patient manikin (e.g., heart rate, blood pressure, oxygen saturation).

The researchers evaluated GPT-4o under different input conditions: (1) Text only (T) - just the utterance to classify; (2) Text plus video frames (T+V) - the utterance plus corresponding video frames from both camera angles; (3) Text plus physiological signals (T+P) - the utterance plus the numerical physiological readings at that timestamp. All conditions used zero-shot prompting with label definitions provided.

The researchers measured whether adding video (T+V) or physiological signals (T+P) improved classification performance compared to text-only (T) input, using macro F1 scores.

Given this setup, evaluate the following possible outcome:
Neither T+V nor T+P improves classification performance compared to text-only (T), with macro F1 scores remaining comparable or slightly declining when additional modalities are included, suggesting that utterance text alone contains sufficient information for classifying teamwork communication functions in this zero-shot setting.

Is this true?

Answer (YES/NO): YES